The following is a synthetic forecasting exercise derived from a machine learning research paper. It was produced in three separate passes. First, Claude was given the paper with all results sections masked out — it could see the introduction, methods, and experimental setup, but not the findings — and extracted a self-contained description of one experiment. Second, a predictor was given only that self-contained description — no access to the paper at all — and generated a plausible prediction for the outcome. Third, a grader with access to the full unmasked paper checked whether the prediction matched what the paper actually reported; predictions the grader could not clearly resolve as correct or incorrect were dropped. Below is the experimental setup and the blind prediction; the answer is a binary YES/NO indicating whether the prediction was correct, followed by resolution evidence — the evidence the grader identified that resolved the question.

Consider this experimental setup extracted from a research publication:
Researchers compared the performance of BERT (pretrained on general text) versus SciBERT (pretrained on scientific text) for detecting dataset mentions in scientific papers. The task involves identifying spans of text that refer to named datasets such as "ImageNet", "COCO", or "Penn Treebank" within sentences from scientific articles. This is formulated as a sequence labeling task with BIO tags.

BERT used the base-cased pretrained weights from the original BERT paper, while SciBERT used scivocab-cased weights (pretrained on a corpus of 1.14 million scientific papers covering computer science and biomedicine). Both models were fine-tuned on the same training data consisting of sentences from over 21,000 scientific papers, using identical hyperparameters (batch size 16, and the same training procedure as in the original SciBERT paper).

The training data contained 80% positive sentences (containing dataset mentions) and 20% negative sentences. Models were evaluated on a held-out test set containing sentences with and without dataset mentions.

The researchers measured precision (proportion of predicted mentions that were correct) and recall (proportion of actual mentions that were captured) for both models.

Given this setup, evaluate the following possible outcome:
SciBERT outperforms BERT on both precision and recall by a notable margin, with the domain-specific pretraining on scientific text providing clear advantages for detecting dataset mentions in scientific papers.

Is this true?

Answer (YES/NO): NO